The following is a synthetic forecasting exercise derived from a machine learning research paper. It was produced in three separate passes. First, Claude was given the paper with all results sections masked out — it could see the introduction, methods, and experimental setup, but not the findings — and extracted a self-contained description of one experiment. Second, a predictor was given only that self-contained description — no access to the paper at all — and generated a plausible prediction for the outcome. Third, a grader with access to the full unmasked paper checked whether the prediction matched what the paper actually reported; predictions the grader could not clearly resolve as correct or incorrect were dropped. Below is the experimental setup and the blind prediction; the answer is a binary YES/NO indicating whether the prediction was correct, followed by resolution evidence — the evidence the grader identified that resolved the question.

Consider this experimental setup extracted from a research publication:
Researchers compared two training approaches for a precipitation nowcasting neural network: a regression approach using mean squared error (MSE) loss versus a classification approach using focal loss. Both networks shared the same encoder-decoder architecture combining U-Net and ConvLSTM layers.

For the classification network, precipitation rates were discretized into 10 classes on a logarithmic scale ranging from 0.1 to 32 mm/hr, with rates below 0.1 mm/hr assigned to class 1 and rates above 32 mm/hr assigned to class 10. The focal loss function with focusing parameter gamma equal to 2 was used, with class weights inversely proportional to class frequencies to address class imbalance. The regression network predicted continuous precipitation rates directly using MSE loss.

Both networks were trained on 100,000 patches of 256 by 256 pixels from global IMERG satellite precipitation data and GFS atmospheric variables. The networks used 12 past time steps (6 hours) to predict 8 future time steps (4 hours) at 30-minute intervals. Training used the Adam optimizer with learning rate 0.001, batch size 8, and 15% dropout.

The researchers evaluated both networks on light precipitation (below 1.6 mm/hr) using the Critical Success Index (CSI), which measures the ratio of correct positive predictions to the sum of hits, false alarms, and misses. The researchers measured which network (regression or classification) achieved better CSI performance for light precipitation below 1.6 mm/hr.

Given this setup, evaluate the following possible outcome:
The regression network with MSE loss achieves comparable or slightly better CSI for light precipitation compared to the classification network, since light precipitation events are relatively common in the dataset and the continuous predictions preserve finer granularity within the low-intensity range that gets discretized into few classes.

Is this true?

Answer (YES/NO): YES